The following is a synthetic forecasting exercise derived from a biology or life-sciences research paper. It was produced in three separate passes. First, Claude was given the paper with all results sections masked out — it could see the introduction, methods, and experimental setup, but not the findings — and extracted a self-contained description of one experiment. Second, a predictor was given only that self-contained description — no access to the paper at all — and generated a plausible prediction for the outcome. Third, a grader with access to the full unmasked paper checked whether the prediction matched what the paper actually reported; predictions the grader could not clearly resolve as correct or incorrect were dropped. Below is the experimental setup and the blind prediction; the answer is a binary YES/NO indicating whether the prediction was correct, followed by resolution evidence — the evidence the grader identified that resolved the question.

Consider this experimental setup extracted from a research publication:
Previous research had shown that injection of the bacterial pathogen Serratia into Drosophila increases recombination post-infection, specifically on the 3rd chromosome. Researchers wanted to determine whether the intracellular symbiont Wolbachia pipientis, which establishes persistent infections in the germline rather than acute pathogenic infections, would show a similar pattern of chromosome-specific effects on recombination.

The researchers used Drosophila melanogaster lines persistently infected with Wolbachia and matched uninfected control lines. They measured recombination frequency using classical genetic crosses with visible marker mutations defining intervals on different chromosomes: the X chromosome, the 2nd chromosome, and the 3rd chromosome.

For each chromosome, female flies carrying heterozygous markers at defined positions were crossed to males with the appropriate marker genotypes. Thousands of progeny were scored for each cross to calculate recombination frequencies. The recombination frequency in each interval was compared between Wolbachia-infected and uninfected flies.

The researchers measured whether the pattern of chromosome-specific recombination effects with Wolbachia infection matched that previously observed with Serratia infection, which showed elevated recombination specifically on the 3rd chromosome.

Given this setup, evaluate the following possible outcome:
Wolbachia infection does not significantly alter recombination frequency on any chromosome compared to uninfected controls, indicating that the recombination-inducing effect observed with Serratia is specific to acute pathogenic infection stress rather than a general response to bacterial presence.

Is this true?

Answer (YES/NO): NO